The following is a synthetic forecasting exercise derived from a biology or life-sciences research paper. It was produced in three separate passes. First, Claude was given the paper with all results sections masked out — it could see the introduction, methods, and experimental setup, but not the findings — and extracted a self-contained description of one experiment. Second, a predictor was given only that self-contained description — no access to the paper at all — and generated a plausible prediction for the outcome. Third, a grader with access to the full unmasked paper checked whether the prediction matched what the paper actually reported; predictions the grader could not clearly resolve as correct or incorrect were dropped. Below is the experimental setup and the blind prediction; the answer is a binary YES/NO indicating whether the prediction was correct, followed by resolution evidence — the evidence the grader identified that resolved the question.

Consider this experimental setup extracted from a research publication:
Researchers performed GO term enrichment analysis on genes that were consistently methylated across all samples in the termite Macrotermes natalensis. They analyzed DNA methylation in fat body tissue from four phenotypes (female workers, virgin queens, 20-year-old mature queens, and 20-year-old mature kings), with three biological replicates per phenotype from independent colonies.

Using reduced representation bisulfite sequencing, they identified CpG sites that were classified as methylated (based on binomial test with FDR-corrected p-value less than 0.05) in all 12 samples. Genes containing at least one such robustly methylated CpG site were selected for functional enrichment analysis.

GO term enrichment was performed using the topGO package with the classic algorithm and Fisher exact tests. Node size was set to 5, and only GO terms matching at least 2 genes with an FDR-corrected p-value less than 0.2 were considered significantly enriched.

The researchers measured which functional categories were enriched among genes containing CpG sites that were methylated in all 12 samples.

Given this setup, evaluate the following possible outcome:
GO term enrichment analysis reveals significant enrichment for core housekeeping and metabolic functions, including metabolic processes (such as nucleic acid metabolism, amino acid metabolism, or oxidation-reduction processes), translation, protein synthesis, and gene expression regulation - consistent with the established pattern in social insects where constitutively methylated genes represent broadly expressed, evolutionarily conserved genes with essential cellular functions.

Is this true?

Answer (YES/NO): NO